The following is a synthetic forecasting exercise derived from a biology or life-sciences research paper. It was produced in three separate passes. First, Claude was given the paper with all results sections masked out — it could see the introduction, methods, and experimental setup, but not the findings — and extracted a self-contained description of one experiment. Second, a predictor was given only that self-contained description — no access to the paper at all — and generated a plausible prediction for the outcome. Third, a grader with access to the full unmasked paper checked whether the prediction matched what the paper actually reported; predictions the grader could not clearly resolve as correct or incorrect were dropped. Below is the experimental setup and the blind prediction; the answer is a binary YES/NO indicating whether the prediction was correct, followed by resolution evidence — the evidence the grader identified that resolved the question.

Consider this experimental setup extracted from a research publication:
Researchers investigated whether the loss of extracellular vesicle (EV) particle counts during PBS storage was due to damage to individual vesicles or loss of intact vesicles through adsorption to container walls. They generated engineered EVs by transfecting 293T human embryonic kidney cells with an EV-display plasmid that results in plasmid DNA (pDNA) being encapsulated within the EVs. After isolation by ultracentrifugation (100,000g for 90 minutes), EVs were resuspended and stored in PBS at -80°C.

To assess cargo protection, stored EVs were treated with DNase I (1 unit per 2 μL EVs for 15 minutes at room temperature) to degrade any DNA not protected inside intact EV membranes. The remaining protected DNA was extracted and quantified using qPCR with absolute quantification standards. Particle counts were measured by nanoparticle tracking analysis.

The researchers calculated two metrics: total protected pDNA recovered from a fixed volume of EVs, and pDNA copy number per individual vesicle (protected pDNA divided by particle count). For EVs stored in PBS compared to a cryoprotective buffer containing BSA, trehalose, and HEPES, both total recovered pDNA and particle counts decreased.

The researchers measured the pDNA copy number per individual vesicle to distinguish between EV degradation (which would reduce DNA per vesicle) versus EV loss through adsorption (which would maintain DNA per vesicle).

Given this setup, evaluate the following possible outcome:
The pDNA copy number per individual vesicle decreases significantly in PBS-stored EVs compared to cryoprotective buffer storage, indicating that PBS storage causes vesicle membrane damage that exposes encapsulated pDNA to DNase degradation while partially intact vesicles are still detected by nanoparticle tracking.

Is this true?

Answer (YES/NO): NO